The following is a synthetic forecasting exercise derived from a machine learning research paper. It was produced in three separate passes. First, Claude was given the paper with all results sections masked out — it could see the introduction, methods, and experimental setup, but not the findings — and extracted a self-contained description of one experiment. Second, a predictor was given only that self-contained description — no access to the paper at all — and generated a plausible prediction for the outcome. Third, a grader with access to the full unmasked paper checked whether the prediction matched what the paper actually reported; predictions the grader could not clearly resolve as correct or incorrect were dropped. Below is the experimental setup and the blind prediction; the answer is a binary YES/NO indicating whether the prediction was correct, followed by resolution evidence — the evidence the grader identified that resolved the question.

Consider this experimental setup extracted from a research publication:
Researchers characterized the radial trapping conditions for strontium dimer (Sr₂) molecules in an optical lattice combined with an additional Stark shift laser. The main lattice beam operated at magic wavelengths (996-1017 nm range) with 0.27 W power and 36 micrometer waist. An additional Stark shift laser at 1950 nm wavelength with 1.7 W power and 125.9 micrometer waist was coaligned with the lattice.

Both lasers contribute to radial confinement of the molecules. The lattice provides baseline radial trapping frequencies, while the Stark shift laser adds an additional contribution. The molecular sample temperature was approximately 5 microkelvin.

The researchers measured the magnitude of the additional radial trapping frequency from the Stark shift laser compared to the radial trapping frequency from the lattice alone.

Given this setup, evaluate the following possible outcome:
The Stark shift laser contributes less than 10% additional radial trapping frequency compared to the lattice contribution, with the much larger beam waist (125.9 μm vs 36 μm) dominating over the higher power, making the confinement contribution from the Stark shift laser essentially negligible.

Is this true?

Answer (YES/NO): NO